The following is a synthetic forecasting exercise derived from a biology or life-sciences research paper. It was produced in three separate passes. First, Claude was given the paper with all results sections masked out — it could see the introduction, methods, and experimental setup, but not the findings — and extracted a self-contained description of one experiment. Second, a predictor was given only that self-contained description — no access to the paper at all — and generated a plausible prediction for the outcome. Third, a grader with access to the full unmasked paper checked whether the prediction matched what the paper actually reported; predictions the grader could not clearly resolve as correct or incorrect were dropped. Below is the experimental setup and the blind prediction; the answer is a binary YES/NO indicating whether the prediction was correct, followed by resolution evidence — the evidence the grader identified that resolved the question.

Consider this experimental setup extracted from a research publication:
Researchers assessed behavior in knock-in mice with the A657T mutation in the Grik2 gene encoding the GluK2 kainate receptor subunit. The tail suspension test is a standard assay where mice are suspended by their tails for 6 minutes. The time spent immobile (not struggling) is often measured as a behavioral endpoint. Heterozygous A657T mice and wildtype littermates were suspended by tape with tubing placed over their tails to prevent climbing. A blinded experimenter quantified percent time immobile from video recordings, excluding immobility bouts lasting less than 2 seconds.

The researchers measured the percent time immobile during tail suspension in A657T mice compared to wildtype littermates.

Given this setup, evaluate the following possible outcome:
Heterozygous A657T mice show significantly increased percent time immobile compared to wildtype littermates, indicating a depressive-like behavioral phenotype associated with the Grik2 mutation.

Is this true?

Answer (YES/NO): NO